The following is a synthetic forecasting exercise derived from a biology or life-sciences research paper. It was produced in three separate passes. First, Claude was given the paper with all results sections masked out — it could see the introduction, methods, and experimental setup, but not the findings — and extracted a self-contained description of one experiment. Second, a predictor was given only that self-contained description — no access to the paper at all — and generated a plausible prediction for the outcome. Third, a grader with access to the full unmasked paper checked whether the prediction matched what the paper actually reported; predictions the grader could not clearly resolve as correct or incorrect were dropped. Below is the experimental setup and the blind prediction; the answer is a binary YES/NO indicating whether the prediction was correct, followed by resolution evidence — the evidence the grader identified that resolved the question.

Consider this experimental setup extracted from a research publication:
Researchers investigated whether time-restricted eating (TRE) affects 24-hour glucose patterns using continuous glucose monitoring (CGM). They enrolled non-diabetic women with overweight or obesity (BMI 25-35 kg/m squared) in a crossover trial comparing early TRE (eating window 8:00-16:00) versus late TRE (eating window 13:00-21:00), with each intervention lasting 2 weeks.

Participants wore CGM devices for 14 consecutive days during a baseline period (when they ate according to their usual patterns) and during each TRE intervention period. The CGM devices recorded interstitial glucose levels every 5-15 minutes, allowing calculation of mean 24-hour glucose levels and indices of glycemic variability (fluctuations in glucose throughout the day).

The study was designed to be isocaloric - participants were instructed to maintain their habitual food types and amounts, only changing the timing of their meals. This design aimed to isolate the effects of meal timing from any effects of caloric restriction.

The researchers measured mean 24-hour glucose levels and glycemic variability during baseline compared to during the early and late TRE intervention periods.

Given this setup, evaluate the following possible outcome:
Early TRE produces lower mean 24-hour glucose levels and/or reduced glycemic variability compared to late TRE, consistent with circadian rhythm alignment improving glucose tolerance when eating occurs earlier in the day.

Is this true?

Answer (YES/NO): NO